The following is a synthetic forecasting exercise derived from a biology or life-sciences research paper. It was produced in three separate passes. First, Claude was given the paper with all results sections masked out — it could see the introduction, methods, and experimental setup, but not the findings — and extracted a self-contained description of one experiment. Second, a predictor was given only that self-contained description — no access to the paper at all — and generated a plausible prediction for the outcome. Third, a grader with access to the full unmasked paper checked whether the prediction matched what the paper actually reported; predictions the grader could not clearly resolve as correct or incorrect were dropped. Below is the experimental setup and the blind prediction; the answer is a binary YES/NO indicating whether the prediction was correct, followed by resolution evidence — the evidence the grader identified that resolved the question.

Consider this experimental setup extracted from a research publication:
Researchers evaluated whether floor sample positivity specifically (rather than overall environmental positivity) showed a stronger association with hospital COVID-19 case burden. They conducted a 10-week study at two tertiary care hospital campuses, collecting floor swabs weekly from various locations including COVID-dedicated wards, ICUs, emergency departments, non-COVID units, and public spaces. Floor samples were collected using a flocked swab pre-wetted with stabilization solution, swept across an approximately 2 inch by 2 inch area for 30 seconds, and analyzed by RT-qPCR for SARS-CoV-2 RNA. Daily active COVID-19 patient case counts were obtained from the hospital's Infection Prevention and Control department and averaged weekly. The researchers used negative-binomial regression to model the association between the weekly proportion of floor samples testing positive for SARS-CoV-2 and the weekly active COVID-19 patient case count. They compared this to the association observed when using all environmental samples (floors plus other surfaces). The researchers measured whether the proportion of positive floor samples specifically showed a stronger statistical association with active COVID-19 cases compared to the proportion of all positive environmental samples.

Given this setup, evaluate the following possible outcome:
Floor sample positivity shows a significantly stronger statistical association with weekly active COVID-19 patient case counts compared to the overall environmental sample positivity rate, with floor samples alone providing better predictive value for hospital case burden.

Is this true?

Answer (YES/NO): YES